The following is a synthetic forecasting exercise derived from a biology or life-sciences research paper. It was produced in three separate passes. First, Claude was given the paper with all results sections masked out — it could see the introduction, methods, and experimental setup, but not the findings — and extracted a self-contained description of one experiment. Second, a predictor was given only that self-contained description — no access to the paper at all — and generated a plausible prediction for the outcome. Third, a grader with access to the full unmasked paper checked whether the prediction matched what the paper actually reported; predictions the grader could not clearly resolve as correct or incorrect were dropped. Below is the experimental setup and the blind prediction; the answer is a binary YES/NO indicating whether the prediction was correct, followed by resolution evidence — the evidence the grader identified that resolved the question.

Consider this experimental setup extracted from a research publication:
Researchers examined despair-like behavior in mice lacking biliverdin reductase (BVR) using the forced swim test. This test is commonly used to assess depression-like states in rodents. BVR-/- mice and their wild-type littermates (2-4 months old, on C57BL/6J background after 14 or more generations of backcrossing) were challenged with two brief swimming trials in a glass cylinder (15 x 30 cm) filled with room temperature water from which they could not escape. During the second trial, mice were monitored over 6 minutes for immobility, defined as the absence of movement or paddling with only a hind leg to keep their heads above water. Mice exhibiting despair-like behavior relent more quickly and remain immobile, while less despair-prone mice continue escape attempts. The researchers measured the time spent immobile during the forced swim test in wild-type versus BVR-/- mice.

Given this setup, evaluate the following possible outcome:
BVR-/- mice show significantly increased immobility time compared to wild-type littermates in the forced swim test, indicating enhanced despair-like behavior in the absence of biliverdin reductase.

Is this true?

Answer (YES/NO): NO